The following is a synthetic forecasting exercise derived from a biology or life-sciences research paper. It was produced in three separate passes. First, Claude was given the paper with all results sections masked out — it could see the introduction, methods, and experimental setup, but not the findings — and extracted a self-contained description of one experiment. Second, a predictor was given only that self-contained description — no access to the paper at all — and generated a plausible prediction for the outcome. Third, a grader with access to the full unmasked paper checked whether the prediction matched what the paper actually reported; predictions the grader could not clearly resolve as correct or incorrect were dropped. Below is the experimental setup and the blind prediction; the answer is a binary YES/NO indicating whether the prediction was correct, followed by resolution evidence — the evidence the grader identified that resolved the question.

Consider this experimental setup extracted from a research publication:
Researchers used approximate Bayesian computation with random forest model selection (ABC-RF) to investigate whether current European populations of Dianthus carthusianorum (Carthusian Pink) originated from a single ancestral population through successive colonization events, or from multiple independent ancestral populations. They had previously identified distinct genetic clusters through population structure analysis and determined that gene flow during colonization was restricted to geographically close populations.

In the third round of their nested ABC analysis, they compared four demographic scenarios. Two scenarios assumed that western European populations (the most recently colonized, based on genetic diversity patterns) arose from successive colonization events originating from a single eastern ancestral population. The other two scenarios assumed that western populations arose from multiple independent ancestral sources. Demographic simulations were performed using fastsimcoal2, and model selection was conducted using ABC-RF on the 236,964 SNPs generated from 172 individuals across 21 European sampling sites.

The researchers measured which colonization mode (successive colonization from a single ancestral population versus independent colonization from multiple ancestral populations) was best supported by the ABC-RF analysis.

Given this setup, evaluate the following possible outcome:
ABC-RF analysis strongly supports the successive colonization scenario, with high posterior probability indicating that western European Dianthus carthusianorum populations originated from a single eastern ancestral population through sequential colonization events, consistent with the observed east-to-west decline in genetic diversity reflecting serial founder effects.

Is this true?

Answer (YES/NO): YES